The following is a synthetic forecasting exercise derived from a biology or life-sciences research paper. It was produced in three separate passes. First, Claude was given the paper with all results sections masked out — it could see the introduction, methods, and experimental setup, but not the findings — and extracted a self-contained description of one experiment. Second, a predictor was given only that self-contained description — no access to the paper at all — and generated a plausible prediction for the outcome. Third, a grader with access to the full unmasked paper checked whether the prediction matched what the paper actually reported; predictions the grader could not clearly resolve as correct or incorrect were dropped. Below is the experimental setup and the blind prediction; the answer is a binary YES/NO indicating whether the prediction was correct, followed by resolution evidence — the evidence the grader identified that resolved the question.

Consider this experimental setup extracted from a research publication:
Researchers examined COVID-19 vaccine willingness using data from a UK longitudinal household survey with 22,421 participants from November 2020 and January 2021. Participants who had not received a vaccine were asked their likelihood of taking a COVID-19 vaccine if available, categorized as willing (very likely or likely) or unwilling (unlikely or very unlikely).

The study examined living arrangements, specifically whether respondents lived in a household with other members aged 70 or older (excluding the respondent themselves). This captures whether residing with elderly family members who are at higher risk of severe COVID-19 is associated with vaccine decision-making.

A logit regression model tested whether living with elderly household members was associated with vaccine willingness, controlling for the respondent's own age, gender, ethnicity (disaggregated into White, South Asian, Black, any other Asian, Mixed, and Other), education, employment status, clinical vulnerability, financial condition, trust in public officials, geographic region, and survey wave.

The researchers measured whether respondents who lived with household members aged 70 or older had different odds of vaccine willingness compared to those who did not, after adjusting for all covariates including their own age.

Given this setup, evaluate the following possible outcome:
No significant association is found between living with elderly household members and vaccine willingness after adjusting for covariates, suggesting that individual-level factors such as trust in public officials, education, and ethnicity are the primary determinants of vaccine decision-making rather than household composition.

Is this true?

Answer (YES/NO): NO